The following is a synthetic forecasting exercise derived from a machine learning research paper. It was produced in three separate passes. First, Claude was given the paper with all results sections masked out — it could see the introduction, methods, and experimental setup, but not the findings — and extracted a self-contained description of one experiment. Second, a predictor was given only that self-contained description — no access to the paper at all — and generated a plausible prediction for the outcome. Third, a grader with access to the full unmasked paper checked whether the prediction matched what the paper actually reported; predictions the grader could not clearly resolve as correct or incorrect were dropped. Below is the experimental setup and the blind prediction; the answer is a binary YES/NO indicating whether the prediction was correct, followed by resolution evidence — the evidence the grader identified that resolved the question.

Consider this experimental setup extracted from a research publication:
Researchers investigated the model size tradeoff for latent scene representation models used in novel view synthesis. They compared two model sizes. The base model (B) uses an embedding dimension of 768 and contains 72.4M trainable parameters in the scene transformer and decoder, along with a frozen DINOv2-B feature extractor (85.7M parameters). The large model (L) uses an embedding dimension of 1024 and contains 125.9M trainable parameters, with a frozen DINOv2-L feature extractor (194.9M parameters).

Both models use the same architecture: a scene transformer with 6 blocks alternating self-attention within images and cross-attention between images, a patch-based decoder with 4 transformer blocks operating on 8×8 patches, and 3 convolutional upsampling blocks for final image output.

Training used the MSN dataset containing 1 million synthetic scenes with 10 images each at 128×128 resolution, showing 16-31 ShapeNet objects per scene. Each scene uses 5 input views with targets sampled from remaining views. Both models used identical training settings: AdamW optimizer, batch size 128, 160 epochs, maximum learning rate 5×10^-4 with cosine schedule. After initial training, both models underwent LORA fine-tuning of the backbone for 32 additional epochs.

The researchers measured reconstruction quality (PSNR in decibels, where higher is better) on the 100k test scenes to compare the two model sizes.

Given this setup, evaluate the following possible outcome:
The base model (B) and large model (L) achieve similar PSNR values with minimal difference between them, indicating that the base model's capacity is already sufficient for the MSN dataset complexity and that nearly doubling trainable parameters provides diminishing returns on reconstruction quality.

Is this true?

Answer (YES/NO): NO